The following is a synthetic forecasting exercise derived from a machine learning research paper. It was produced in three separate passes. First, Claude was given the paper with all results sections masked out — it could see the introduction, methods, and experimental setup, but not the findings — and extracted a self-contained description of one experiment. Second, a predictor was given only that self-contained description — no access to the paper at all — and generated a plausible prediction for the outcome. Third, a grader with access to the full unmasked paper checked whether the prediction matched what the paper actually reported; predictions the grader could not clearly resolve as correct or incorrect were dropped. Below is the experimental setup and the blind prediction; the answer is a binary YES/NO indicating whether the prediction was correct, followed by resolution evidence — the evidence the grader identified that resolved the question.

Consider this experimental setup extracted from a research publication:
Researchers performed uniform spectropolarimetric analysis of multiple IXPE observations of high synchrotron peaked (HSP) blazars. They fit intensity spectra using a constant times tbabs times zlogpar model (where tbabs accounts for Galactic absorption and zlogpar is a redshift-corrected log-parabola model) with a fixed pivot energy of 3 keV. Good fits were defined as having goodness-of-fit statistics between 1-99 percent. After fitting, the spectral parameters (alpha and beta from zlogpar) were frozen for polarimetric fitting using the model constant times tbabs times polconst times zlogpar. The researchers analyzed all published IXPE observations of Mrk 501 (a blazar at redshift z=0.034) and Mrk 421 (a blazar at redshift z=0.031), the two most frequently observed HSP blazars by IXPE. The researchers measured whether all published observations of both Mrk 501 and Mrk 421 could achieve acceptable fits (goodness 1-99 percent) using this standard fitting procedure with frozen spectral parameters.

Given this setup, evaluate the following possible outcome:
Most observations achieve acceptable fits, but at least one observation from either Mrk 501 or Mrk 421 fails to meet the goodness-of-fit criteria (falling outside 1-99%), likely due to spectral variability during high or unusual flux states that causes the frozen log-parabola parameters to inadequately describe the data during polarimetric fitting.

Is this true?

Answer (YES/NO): NO